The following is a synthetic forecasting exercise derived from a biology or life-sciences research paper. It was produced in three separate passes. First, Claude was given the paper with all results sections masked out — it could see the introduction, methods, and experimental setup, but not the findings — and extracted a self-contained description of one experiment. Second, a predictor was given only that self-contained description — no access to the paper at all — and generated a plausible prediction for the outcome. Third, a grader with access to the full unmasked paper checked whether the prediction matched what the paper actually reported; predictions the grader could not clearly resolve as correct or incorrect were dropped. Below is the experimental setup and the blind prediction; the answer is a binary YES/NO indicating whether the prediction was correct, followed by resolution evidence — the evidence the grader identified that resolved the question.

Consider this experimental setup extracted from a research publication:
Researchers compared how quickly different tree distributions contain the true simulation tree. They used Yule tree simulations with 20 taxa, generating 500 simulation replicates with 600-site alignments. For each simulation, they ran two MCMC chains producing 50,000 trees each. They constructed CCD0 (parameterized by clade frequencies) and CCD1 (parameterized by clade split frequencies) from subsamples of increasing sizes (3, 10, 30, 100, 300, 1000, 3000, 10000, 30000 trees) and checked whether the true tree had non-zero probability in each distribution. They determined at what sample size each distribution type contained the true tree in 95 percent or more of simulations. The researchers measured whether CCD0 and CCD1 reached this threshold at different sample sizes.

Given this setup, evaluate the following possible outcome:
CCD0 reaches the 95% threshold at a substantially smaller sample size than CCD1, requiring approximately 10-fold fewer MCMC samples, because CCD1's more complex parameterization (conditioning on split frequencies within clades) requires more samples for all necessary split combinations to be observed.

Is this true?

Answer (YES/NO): NO